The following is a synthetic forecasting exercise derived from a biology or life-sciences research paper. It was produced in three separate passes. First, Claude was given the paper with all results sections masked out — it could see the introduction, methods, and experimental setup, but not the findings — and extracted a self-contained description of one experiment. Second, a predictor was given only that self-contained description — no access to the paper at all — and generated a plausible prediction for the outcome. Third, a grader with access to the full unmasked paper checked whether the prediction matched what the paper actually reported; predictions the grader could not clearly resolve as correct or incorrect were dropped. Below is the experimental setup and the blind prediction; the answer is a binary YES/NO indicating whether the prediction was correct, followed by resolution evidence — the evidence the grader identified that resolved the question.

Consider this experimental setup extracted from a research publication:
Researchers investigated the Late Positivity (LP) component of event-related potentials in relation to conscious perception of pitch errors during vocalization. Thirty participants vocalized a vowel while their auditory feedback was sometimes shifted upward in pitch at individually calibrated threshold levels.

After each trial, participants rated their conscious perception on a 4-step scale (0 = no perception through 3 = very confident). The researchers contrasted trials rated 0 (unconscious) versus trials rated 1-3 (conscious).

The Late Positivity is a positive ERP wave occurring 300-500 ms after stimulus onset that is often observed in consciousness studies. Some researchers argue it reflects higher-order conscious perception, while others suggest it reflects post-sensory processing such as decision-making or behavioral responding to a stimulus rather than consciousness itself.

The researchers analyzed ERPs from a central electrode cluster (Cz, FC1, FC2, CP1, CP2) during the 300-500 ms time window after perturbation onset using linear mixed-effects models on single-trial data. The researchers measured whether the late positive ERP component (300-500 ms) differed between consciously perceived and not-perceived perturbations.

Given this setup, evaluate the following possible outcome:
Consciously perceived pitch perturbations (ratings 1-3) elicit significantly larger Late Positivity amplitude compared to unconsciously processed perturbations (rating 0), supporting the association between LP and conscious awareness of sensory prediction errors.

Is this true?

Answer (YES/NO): YES